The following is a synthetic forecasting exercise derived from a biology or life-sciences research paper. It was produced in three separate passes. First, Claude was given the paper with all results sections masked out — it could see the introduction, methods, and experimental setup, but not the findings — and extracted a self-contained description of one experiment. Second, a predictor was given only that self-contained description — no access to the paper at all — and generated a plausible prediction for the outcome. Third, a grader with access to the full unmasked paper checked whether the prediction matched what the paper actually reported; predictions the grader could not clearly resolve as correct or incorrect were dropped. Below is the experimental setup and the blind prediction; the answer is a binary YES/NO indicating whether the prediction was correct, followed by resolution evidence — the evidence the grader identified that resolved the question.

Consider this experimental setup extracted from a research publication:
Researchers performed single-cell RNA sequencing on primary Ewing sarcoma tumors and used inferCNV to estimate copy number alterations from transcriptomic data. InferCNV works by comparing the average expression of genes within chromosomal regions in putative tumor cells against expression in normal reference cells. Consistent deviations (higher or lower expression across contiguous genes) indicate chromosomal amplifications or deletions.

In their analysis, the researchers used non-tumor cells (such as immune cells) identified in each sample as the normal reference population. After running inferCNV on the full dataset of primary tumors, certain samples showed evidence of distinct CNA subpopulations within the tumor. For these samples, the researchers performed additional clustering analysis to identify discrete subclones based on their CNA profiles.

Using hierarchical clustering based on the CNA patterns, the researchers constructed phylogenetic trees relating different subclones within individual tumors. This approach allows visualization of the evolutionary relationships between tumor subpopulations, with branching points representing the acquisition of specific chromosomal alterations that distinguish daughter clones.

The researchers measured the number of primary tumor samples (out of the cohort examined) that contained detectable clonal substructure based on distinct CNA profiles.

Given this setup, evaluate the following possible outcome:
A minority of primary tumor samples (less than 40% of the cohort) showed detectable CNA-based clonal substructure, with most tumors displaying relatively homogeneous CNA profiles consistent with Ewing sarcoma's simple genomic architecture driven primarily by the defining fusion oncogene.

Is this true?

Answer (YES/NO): NO